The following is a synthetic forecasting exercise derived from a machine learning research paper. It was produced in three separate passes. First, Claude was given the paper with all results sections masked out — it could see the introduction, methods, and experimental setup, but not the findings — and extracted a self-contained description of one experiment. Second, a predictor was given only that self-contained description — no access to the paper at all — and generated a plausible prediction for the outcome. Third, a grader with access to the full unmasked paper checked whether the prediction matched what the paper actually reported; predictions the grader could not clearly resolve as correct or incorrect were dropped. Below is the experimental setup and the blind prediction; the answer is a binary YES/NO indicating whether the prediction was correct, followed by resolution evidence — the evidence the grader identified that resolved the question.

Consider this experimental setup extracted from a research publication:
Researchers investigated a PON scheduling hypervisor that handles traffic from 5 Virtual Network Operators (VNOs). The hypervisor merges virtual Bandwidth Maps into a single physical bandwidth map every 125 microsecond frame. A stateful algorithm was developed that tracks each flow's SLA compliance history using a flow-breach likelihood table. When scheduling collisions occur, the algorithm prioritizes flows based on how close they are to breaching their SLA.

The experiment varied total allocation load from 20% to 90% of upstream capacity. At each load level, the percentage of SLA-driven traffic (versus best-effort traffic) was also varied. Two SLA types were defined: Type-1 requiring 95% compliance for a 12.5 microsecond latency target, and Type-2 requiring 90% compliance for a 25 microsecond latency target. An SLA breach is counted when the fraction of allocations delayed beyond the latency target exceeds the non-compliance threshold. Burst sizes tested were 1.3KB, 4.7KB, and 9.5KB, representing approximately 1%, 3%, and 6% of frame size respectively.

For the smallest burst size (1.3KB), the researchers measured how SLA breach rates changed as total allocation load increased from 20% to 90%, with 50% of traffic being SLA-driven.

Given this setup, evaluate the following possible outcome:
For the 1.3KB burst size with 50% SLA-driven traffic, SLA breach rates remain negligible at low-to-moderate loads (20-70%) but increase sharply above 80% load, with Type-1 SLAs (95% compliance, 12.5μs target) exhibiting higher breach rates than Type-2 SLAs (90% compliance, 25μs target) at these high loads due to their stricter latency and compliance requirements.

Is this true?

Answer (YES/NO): NO